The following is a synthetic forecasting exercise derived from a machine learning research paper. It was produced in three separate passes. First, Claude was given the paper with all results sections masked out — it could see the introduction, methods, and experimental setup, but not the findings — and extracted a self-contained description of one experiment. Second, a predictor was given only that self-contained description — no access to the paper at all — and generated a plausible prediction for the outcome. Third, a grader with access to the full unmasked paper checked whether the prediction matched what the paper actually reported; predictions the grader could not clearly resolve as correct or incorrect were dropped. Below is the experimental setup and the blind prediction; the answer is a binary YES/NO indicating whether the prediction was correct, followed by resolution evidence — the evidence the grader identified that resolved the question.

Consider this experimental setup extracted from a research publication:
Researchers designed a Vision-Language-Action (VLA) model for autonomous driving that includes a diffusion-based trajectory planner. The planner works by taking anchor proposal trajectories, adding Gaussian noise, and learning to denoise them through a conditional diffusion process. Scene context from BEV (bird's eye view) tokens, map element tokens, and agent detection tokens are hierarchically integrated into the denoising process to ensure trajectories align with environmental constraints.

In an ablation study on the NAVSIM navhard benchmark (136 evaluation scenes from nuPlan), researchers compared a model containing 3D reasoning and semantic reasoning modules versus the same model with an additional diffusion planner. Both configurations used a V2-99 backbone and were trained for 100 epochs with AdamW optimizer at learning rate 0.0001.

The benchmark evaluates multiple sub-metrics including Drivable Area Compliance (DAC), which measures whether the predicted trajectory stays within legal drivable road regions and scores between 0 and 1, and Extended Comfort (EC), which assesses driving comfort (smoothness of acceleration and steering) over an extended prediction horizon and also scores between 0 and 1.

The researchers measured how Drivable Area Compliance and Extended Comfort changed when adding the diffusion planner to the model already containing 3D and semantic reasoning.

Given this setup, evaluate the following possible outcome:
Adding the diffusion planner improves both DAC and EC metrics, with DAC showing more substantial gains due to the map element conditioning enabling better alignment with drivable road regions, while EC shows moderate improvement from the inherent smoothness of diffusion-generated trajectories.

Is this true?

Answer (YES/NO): NO